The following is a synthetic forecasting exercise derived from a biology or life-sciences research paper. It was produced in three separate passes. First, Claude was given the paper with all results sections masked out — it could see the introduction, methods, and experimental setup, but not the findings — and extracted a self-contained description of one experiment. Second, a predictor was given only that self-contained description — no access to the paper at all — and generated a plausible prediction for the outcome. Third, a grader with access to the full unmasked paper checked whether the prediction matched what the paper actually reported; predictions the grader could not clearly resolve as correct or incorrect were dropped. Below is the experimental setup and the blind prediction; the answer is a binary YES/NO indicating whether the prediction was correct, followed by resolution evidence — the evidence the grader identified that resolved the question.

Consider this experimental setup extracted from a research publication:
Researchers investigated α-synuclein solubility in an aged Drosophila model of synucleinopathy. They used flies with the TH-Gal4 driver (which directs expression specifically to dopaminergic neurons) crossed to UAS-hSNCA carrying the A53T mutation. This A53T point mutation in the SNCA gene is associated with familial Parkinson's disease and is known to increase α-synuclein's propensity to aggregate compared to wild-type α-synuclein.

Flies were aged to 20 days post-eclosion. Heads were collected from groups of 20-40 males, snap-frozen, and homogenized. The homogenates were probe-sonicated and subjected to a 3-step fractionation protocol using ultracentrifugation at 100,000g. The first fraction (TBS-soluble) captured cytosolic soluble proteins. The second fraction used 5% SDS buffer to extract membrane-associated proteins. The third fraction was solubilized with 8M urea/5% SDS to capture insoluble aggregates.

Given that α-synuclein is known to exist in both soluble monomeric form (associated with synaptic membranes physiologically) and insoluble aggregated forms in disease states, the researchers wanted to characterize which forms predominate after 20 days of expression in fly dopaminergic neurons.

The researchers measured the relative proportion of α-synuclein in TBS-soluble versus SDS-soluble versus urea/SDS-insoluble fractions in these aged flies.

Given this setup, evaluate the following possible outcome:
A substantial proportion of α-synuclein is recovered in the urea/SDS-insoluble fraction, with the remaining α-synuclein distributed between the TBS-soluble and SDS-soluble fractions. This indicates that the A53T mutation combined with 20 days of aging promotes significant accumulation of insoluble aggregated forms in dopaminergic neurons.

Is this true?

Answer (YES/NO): NO